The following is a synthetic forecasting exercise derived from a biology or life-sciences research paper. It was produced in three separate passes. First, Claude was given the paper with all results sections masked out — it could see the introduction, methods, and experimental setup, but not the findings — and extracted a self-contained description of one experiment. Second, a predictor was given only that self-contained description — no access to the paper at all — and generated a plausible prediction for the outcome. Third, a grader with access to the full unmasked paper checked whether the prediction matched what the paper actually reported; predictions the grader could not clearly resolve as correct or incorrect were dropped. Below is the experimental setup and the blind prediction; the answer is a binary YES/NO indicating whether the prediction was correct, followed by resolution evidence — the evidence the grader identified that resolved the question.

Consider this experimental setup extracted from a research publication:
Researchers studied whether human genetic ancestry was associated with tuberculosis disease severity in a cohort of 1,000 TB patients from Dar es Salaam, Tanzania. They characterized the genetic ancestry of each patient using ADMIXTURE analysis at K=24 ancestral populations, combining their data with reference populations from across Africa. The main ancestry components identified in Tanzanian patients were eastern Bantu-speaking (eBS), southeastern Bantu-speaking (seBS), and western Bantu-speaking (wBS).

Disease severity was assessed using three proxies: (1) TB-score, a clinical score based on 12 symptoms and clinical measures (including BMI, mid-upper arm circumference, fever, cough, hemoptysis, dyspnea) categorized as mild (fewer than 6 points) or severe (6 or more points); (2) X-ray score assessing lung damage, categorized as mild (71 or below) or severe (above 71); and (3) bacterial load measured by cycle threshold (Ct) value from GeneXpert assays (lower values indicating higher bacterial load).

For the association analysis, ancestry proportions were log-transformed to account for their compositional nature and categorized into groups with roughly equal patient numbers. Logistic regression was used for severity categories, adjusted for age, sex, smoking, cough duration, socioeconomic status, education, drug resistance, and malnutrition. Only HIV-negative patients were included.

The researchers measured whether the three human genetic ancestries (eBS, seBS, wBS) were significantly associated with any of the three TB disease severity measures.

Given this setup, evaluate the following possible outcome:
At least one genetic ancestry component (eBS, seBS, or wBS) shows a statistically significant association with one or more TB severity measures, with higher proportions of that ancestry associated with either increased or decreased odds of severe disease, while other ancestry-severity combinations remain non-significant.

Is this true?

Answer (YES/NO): NO